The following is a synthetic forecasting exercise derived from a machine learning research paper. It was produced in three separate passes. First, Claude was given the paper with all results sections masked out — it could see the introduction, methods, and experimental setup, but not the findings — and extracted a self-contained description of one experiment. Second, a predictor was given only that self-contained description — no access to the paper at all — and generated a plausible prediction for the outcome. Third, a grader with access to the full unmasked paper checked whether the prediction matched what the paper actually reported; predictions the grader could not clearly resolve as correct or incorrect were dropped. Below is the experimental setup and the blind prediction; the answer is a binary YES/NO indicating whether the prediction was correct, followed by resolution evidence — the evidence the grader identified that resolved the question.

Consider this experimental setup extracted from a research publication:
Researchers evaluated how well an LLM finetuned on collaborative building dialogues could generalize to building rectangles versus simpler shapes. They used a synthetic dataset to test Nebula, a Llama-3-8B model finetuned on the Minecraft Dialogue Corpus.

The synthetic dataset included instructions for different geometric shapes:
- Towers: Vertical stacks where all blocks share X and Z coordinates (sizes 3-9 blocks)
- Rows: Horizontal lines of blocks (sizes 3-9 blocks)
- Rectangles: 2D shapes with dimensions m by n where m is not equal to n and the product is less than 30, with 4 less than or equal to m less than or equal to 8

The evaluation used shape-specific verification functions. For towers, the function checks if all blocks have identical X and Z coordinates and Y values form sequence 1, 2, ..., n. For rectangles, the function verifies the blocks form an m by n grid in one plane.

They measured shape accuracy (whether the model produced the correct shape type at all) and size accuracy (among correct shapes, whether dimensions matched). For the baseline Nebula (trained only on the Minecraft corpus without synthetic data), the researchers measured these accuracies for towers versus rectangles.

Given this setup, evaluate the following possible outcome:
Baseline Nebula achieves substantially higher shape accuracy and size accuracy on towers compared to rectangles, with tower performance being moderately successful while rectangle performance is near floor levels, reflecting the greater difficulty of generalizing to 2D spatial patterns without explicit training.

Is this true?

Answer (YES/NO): NO